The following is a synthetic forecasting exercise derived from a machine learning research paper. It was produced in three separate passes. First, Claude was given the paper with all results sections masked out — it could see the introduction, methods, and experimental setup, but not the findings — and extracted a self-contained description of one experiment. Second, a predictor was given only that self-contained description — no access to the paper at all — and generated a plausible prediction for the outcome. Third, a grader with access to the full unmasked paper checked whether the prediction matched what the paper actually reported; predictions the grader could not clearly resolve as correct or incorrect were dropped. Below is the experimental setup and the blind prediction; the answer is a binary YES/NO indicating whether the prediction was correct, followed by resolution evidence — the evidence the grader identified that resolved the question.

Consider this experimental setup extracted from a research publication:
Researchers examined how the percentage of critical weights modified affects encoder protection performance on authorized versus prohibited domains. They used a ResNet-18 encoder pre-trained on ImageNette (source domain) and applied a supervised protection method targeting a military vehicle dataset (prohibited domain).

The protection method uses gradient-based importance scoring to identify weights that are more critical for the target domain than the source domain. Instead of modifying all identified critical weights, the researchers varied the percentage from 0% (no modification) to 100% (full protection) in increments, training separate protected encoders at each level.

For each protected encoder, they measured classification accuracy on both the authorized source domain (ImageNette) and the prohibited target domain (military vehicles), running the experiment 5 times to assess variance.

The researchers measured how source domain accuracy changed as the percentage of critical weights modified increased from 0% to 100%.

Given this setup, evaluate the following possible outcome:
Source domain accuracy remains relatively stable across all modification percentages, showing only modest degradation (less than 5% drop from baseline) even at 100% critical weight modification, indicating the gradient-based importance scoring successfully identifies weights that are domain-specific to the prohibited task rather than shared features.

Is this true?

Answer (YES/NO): NO